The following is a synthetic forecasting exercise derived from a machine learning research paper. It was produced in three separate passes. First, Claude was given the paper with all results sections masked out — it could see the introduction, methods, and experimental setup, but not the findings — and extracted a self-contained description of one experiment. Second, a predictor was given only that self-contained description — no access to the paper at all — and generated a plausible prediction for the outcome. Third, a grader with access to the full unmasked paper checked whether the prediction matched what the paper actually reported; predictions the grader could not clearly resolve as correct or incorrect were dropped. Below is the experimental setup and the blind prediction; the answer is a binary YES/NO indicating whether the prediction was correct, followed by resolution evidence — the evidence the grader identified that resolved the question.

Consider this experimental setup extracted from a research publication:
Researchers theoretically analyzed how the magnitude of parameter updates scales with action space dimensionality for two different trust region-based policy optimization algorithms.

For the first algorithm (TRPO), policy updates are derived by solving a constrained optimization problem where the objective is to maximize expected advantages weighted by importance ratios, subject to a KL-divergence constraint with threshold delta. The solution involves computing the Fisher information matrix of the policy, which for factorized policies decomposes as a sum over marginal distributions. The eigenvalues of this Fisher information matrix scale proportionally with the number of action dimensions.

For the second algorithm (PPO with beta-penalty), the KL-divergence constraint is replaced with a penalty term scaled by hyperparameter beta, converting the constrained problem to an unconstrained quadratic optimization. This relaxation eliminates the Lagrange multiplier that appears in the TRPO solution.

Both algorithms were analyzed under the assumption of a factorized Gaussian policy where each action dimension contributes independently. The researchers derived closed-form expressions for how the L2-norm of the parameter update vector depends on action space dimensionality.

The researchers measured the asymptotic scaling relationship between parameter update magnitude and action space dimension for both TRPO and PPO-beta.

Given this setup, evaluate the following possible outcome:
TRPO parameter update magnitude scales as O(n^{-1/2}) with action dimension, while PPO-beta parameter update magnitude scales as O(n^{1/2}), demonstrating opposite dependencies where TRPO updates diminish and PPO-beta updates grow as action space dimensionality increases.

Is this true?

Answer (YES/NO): NO